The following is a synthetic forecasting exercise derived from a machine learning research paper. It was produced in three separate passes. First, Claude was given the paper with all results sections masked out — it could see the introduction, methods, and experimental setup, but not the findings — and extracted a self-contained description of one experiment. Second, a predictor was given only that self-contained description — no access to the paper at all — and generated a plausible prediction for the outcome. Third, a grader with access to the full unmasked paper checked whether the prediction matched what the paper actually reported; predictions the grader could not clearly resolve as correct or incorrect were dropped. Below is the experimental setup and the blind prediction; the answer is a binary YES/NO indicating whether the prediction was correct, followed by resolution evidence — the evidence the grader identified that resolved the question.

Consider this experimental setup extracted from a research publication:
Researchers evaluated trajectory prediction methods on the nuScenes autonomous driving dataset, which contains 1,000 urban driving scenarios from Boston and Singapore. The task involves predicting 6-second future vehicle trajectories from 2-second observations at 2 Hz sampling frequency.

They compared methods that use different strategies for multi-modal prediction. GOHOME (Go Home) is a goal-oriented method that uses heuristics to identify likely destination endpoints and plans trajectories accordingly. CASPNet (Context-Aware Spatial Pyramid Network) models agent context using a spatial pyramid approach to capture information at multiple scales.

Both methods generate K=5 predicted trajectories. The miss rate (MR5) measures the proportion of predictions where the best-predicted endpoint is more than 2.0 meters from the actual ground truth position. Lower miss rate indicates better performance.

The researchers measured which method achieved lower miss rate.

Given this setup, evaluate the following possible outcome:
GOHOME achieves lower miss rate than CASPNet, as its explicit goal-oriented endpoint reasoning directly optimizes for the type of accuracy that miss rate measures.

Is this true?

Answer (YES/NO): YES